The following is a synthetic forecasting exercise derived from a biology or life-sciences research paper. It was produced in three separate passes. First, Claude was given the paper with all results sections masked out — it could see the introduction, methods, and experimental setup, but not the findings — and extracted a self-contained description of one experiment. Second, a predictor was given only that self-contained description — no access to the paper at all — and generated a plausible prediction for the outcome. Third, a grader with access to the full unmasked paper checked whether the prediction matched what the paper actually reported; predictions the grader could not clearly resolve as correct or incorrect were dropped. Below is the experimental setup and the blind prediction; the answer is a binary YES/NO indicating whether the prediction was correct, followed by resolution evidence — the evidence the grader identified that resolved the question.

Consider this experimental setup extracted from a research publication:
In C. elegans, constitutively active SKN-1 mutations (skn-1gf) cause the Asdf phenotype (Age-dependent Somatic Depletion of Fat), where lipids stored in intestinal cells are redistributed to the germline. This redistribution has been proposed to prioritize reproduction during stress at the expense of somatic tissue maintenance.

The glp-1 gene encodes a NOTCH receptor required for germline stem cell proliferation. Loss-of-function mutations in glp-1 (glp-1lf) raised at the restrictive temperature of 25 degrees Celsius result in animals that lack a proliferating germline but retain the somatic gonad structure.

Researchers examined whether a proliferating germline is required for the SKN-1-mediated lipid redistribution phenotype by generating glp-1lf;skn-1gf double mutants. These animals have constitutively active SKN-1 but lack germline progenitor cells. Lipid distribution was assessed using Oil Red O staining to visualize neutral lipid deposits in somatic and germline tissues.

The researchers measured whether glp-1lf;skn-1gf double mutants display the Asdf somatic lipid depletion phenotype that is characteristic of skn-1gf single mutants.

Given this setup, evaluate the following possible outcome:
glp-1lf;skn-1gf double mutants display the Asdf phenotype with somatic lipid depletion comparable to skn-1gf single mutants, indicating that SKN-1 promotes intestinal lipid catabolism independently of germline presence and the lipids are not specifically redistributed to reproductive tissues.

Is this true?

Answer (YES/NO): NO